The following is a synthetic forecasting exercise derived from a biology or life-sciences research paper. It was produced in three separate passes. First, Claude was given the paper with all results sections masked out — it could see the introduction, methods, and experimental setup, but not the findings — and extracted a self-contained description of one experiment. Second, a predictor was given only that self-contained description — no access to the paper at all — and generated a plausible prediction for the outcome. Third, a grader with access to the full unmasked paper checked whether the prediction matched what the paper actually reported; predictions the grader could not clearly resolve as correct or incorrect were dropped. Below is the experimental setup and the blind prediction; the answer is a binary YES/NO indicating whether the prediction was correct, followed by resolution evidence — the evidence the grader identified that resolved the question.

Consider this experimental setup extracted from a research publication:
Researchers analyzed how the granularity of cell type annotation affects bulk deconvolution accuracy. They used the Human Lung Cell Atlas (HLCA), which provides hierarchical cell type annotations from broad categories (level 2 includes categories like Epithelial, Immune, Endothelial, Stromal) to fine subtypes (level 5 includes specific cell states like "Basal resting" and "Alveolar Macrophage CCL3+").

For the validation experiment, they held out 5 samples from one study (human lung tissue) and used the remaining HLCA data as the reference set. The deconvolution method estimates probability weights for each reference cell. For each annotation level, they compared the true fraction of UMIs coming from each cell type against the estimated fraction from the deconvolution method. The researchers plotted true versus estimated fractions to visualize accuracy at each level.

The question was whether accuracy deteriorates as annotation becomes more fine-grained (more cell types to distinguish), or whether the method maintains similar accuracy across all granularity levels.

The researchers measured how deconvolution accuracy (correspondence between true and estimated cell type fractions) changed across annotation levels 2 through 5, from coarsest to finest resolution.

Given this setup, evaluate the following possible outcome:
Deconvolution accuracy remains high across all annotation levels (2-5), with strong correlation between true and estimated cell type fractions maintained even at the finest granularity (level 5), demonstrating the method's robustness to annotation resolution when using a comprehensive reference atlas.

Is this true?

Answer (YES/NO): NO